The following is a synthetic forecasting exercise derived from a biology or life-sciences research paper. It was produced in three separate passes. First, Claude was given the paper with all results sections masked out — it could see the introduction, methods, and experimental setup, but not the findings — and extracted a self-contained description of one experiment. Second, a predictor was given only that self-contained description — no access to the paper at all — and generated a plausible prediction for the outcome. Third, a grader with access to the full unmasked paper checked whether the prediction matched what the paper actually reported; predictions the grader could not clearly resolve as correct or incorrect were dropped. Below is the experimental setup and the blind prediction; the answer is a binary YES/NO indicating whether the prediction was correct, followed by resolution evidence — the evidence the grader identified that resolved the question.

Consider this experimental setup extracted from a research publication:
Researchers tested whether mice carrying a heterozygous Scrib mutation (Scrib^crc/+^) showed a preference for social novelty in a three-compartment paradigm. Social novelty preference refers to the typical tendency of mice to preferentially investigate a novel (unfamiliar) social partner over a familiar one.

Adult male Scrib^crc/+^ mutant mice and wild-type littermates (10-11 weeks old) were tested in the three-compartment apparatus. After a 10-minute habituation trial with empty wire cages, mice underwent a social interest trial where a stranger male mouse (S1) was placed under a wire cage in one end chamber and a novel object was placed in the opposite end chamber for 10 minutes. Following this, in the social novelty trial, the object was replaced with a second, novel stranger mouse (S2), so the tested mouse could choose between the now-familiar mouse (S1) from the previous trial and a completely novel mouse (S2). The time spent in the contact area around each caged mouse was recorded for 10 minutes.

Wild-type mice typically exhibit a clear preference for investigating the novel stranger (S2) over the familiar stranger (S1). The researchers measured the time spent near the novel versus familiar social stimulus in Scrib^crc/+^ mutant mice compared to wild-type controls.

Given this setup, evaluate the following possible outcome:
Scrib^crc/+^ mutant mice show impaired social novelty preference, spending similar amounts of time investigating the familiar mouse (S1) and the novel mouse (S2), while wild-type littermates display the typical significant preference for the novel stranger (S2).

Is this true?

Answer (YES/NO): YES